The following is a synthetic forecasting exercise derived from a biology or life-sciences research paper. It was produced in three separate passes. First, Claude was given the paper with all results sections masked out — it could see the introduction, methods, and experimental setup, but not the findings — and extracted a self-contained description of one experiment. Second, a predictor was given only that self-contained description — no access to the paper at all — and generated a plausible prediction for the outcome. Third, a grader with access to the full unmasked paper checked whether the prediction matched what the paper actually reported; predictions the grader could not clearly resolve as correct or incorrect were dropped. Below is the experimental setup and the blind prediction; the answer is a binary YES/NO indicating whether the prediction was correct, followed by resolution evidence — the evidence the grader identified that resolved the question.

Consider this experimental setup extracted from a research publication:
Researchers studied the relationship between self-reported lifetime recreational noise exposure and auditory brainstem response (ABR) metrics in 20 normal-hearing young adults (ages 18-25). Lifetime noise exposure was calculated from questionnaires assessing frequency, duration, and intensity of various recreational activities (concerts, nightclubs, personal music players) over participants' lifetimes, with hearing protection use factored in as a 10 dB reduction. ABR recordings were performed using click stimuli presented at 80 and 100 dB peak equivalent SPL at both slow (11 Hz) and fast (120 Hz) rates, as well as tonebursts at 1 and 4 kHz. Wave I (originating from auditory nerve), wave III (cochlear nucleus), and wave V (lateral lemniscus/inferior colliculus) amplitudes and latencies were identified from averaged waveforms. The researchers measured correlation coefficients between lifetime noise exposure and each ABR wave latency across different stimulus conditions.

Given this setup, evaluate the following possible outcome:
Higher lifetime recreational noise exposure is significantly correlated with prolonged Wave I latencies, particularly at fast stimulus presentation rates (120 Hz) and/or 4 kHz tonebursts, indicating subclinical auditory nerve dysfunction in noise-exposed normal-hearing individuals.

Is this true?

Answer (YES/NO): NO